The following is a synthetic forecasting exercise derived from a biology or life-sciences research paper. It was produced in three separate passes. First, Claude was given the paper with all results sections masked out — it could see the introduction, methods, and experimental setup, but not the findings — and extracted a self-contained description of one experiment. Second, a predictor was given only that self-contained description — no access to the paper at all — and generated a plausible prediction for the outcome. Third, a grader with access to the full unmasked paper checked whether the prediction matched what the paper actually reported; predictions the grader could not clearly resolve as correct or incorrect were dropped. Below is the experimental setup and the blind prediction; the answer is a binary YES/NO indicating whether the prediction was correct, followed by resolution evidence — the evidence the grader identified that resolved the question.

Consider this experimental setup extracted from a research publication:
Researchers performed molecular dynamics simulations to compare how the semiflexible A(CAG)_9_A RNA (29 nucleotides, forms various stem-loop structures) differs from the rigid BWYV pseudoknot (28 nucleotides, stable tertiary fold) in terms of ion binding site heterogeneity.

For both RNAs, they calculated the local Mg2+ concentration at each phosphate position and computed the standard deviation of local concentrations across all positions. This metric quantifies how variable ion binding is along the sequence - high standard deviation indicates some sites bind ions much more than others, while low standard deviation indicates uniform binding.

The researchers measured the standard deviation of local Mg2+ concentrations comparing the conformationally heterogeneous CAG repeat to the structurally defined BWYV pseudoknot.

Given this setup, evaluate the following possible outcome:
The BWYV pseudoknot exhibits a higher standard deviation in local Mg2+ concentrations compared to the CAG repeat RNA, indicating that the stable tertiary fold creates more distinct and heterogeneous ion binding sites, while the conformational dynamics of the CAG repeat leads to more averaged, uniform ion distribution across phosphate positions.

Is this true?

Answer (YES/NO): YES